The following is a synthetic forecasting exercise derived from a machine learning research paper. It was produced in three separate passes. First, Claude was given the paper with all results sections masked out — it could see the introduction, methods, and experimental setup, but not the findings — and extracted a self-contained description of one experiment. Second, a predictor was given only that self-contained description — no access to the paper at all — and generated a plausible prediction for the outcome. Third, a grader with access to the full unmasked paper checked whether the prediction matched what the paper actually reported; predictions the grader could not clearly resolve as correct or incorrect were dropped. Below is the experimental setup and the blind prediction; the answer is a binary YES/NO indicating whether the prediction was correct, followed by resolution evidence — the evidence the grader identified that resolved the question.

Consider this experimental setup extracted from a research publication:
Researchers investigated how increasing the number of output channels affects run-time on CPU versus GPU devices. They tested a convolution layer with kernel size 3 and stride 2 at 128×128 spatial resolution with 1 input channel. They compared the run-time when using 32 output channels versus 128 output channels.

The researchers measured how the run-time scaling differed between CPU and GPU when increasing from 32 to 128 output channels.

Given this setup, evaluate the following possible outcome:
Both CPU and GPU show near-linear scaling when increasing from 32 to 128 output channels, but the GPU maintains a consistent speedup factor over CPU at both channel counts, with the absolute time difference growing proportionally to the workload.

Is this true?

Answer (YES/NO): NO